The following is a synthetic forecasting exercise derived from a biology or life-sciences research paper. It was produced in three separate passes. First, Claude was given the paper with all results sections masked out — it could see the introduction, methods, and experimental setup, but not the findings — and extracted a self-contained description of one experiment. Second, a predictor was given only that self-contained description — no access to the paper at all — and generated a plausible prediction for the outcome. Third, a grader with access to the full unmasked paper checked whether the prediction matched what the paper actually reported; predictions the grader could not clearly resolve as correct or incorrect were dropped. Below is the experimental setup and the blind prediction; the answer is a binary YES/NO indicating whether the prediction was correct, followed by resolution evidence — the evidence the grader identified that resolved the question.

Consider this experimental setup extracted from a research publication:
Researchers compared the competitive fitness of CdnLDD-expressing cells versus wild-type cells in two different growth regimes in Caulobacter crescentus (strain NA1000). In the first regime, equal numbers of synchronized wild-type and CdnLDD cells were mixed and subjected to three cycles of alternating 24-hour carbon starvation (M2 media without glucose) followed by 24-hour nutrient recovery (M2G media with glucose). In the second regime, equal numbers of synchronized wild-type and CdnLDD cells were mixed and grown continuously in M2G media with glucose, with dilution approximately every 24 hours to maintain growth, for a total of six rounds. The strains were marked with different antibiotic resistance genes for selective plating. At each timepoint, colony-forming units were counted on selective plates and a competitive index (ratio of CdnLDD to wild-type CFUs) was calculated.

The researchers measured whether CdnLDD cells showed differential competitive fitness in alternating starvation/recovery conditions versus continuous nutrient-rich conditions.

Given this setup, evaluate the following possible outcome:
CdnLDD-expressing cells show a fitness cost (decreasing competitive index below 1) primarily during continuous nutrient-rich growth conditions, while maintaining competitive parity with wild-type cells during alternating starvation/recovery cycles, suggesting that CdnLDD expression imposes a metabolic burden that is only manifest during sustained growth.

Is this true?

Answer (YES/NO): NO